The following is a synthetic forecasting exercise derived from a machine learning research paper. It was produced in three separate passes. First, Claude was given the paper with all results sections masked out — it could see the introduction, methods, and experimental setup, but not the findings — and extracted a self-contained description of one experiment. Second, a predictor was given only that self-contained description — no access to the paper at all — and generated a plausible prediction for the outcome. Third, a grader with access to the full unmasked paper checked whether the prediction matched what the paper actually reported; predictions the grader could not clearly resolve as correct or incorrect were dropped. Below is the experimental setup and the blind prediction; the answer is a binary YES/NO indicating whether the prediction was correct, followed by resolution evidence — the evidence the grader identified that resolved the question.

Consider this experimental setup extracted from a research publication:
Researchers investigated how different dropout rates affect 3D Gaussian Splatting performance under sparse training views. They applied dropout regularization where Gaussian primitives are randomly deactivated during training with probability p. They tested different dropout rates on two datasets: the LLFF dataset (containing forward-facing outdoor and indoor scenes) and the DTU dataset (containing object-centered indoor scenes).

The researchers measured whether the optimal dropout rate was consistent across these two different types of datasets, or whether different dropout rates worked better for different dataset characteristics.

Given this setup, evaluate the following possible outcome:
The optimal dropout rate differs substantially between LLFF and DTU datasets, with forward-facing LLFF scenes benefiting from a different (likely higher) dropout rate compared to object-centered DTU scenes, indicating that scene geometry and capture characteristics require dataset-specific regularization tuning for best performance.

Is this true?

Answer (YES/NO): NO